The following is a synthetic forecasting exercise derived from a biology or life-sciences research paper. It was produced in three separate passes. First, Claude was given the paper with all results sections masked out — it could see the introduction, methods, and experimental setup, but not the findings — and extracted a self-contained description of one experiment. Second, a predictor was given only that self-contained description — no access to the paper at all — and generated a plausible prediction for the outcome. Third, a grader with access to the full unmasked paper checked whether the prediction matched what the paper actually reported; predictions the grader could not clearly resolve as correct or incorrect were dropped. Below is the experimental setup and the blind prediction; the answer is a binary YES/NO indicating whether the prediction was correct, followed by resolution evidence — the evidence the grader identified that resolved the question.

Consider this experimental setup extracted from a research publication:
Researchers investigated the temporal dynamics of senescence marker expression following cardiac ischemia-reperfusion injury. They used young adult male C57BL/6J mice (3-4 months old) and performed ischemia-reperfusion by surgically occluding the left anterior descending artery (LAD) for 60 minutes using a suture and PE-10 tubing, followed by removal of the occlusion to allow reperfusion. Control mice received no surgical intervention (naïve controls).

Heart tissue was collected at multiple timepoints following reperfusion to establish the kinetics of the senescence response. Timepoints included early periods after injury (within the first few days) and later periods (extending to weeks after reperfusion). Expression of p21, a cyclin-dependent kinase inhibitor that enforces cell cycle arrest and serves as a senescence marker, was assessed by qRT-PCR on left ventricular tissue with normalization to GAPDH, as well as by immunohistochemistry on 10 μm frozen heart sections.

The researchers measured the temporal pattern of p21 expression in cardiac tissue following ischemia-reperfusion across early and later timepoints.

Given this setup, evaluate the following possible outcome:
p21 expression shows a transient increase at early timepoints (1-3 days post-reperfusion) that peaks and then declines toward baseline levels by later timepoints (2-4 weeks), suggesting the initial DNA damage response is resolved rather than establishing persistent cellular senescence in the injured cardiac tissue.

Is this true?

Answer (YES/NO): NO